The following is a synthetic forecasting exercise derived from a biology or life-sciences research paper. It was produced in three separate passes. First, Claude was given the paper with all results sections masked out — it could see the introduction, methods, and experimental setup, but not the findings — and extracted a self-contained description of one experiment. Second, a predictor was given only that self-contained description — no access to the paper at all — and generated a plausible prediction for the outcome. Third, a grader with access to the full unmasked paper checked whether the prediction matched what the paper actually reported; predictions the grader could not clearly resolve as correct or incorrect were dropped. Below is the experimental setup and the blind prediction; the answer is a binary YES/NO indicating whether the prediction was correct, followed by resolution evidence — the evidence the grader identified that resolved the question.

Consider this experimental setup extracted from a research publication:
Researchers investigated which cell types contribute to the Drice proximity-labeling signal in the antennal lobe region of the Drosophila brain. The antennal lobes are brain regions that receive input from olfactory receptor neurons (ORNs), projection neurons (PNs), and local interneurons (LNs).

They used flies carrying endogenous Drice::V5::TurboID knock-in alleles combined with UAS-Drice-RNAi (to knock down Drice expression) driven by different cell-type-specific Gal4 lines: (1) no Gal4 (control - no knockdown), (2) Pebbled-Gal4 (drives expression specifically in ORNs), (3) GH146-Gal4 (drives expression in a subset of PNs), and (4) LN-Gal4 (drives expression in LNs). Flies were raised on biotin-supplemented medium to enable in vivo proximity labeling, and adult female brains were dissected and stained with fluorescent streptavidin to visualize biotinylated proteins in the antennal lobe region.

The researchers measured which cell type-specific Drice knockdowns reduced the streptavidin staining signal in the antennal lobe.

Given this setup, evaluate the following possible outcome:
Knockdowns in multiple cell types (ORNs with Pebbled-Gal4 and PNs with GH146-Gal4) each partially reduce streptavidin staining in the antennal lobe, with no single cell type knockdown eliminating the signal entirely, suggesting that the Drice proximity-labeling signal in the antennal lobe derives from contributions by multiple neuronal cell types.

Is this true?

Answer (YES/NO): NO